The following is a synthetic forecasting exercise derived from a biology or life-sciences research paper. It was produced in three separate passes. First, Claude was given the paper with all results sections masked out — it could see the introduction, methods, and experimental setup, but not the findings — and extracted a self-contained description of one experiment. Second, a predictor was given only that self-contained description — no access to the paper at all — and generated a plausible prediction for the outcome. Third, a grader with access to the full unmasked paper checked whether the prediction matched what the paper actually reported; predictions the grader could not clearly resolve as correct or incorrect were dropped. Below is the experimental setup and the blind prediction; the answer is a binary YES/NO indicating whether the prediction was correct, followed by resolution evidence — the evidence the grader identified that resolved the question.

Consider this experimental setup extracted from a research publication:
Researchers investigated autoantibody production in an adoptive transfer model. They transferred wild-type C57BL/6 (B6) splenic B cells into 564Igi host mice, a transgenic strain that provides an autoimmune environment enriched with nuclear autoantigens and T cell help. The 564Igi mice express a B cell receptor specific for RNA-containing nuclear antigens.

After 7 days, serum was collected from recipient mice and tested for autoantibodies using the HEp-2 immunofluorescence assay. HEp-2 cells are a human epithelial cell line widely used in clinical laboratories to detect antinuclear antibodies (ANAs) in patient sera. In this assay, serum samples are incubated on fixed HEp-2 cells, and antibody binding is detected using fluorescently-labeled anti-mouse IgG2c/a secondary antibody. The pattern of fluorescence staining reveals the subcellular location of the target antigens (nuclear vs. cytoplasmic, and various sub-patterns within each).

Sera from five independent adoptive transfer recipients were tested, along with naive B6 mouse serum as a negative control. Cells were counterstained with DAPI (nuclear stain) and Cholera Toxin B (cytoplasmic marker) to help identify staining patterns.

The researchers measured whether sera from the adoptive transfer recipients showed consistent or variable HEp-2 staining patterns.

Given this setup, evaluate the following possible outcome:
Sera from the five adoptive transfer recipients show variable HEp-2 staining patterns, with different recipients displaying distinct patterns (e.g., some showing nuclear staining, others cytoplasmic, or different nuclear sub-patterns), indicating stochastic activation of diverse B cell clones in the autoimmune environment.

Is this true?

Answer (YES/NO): YES